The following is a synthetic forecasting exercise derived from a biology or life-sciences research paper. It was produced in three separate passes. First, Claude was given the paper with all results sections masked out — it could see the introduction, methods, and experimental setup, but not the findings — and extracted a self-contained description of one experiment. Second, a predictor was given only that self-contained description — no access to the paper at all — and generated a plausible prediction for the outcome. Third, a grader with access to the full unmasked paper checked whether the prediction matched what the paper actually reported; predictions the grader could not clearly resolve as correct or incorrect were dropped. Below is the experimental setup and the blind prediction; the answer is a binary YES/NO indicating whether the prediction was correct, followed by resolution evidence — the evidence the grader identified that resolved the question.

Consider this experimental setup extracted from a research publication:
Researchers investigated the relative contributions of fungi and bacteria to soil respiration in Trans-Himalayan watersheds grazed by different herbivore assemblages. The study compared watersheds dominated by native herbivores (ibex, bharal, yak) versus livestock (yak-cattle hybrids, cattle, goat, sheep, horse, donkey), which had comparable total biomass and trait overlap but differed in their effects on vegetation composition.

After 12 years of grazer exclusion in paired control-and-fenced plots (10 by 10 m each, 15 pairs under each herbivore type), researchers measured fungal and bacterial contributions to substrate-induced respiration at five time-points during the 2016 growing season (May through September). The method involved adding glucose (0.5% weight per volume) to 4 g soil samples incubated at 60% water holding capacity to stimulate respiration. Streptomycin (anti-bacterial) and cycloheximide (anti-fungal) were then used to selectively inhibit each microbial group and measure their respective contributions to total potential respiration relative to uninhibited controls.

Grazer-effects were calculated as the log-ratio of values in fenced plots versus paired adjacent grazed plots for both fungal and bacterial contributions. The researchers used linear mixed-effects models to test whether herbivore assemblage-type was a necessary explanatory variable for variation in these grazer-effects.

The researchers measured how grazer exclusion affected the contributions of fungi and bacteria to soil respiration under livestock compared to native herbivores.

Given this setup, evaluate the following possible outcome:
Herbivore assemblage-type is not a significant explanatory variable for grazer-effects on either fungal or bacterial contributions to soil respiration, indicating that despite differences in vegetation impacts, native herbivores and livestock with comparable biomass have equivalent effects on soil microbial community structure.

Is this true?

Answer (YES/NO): NO